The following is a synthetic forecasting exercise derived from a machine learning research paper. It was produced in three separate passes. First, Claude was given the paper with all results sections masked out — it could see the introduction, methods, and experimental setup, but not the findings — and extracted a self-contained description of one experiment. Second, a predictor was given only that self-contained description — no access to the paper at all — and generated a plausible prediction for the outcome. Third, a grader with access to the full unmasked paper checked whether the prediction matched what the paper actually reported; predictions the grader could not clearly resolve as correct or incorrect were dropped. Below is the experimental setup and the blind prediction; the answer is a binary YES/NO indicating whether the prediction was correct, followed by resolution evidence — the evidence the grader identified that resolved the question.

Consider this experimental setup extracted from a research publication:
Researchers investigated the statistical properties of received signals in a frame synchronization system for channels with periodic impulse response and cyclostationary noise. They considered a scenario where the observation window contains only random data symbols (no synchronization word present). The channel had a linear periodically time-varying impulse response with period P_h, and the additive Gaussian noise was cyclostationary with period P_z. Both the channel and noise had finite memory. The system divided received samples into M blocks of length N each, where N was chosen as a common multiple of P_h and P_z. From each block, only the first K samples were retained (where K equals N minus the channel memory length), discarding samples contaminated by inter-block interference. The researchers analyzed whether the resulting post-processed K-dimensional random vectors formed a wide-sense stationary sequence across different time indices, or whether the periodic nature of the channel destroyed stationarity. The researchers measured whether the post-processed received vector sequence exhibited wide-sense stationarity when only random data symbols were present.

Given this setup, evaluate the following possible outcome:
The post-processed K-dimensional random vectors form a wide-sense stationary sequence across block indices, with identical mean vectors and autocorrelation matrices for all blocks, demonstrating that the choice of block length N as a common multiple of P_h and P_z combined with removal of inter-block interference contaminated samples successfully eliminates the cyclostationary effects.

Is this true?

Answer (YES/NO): YES